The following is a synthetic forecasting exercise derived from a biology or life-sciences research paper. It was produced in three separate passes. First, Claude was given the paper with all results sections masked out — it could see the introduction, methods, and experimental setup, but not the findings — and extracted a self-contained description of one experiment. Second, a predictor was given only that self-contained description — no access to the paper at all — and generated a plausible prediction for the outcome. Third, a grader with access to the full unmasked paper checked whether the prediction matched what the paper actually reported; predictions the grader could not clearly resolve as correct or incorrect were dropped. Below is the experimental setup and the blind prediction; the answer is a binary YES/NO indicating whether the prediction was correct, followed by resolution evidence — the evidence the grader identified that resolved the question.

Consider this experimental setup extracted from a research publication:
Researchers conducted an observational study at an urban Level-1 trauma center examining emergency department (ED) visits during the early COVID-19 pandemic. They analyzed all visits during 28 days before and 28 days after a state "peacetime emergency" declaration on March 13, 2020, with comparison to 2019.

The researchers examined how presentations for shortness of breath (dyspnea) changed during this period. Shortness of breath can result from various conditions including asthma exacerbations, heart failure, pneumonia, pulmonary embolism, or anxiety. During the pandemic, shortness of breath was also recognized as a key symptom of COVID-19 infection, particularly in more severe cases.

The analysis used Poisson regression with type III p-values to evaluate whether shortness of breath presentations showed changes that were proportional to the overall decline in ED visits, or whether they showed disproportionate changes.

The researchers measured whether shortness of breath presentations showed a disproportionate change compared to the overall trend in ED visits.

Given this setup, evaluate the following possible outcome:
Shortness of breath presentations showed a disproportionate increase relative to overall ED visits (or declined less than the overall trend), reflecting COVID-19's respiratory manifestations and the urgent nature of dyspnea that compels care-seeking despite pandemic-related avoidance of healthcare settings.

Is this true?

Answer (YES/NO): YES